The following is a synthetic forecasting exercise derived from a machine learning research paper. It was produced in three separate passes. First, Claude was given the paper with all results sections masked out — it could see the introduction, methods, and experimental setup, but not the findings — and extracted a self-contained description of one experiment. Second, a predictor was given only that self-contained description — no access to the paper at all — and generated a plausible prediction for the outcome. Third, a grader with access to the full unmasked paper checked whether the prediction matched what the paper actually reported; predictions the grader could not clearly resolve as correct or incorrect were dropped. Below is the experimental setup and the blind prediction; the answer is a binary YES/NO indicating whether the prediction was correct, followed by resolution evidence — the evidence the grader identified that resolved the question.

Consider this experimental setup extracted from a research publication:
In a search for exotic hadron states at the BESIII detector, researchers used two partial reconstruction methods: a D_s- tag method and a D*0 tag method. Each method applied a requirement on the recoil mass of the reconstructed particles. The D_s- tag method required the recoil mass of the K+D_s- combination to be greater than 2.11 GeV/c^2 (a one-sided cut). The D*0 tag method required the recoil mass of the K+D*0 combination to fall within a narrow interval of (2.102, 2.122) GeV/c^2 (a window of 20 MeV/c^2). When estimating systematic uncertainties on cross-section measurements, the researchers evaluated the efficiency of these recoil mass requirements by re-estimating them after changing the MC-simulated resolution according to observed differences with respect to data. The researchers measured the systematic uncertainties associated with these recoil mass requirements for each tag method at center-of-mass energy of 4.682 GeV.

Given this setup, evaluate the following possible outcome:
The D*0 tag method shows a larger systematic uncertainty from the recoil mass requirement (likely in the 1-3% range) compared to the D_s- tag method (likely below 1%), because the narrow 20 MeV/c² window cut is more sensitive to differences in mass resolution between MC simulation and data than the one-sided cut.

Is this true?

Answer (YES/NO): NO